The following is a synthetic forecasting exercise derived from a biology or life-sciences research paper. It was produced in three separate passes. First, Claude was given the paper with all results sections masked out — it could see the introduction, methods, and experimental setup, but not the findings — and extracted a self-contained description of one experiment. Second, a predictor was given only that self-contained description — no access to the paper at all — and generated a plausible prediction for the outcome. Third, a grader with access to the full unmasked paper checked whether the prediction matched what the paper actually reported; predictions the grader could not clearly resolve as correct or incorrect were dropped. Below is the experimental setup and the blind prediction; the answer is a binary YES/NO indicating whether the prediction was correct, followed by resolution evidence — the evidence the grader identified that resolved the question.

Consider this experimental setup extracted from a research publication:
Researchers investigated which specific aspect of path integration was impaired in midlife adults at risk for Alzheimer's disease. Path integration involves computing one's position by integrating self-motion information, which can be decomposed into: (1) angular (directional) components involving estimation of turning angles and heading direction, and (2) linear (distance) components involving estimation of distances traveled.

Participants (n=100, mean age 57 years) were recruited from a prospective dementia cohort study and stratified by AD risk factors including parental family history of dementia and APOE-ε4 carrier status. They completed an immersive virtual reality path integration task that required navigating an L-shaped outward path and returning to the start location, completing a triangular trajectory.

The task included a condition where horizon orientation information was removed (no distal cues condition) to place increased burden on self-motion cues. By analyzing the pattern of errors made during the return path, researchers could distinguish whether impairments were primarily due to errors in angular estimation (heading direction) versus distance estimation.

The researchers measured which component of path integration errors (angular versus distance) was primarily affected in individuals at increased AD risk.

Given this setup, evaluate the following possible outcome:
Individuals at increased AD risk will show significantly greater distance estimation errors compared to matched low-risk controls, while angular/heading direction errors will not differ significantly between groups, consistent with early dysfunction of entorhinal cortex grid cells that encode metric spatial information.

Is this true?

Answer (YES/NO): NO